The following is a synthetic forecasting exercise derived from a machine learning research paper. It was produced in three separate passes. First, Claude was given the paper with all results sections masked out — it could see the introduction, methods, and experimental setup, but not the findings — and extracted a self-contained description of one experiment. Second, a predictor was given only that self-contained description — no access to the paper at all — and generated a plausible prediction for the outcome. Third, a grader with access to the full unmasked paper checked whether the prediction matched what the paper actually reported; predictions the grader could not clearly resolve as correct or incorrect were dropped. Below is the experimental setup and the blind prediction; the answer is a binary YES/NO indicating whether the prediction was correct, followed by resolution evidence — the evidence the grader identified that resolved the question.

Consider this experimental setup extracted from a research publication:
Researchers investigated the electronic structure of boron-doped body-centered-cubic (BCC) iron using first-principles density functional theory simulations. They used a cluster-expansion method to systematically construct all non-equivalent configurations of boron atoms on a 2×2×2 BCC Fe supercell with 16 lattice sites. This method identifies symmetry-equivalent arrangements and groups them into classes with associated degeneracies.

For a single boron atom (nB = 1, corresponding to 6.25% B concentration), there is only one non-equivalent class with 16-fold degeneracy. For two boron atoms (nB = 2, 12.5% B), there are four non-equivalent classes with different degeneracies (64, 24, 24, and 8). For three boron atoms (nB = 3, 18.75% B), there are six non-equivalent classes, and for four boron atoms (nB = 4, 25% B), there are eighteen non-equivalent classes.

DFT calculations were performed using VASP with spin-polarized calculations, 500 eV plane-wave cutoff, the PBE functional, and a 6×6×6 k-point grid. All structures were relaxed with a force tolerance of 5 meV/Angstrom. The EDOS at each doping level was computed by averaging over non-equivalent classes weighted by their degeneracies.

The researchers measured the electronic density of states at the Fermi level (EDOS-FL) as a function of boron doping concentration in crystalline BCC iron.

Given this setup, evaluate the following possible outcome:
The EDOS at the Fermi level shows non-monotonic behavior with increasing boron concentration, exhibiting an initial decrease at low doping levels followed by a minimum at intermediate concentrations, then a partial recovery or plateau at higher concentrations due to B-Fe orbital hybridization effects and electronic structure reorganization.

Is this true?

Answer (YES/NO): NO